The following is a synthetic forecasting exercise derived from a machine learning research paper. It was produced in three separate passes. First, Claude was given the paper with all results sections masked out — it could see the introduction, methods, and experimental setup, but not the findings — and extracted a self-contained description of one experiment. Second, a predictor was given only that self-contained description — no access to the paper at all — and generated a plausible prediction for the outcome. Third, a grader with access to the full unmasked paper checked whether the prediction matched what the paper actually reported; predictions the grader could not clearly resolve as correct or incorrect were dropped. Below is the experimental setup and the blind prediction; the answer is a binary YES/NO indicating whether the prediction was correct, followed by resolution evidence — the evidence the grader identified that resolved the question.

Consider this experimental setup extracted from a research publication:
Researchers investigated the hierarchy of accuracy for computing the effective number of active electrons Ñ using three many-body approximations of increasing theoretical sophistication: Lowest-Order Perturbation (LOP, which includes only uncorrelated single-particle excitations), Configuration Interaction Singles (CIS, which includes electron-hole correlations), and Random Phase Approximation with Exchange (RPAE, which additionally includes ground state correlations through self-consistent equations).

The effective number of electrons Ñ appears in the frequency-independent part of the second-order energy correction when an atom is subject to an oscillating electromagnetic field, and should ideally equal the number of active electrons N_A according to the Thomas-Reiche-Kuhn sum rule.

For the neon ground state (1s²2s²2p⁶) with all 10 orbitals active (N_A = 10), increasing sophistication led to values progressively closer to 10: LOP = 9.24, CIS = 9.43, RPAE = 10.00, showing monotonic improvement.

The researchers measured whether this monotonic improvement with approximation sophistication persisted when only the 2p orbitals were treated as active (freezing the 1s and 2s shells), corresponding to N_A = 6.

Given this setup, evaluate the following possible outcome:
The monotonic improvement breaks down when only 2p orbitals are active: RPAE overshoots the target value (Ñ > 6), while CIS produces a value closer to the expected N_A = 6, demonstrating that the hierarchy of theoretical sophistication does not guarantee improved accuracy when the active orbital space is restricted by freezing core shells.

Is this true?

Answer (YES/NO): NO